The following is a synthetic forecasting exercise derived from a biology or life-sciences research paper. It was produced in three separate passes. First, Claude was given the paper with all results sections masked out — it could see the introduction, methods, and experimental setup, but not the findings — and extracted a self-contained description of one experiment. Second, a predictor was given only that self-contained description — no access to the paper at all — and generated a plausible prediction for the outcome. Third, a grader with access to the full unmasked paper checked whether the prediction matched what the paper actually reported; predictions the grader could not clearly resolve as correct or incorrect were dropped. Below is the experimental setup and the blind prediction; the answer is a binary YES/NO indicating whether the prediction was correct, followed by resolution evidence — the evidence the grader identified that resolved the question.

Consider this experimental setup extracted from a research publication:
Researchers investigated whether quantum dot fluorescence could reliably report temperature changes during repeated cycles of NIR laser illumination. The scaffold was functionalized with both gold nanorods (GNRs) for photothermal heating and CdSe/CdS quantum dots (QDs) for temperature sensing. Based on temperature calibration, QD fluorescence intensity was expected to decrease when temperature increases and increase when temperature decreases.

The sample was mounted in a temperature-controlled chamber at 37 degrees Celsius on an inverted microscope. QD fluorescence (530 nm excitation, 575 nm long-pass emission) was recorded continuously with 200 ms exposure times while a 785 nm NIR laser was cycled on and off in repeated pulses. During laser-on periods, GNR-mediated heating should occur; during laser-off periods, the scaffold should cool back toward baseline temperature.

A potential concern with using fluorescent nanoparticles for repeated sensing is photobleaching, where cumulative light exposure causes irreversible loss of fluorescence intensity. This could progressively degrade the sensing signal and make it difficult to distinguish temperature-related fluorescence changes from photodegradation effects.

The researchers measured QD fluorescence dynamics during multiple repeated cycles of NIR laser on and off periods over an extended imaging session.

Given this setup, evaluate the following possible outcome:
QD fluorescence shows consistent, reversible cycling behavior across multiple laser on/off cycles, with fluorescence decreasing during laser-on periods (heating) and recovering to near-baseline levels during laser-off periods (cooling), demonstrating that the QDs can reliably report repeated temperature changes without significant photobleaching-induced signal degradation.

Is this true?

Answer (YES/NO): YES